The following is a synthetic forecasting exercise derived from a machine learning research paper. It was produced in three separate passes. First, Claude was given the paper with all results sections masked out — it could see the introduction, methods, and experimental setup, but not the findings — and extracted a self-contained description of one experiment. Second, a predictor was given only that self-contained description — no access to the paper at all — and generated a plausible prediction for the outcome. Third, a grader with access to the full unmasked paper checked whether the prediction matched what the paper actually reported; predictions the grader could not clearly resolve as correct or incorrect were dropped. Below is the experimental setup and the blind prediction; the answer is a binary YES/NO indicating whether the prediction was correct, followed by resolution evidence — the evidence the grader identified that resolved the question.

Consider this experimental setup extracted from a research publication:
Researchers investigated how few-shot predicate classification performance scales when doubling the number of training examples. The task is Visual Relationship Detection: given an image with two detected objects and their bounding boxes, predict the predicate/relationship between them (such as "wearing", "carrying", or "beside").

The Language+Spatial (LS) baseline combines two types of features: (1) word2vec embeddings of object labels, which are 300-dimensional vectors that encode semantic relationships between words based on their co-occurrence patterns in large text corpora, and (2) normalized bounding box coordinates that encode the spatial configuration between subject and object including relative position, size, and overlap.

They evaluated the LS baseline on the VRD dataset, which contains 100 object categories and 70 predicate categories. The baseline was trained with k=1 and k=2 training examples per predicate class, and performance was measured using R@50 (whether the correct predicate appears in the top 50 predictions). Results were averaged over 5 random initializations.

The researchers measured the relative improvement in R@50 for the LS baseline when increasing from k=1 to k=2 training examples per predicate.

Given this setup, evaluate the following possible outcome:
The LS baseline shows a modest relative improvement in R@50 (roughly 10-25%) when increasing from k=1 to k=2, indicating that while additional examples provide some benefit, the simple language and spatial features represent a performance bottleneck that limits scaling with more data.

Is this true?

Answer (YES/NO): NO